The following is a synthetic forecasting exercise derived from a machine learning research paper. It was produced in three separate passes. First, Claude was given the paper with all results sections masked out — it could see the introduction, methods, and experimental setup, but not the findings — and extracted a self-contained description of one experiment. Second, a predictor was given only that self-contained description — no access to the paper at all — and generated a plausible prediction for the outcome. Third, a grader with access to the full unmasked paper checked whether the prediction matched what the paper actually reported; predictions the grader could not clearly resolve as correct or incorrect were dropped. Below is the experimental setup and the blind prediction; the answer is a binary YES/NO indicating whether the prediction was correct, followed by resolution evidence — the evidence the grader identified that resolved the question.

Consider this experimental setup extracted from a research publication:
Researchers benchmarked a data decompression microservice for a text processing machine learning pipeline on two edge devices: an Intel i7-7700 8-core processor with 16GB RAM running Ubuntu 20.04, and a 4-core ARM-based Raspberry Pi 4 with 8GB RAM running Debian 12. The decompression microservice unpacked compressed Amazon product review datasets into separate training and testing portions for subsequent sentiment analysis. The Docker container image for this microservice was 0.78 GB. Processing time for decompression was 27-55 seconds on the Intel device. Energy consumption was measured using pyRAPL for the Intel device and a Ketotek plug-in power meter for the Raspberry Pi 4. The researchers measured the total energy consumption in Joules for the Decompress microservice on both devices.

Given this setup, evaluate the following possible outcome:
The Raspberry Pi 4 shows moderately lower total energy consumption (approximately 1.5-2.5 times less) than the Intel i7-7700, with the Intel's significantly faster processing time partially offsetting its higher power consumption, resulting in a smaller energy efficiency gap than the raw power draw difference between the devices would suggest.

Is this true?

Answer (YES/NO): NO